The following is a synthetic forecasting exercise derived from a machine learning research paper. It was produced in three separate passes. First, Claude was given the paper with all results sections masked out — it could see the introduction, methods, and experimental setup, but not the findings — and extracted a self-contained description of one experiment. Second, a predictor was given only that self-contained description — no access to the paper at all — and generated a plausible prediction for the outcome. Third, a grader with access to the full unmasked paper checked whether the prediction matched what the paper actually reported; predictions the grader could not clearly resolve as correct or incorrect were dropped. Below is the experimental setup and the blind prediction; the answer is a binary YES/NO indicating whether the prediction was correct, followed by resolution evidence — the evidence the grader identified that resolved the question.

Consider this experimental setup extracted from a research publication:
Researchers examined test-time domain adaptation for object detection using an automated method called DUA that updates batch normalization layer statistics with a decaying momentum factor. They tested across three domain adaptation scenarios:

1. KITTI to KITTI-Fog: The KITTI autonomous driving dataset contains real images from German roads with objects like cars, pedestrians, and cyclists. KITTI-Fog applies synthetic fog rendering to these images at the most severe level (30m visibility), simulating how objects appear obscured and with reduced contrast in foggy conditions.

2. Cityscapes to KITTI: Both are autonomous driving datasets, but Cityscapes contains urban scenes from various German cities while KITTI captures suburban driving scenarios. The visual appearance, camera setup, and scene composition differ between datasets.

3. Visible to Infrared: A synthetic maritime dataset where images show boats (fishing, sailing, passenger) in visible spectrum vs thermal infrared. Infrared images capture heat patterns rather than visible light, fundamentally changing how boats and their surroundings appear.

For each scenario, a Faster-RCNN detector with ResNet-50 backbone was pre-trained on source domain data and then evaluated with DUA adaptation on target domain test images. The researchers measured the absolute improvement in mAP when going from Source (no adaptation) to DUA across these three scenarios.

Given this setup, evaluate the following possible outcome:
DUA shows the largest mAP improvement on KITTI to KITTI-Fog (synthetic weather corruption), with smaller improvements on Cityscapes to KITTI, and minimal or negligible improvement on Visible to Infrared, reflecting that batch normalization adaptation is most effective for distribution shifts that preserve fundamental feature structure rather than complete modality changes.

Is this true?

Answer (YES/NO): YES